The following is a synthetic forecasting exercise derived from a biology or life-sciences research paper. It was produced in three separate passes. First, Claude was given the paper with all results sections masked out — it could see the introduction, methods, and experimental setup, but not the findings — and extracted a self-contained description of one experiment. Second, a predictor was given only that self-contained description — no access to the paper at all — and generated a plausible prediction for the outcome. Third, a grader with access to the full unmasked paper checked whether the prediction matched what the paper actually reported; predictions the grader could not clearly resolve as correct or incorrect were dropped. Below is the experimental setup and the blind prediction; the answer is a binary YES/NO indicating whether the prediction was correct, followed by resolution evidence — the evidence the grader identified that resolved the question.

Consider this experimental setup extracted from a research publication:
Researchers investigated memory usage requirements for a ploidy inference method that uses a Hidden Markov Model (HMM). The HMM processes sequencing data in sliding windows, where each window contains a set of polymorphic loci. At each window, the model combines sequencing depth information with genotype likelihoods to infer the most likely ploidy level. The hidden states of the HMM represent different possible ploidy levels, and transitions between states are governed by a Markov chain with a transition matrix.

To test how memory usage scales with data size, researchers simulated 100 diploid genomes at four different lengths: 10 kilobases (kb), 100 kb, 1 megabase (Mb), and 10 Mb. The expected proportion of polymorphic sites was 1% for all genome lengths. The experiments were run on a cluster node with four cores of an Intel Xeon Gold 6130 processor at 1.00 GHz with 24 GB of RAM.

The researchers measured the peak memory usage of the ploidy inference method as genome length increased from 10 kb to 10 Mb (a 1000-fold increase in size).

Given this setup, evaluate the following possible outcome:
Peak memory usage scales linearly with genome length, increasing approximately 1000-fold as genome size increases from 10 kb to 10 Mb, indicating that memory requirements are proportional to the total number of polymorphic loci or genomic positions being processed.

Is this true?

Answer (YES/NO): NO